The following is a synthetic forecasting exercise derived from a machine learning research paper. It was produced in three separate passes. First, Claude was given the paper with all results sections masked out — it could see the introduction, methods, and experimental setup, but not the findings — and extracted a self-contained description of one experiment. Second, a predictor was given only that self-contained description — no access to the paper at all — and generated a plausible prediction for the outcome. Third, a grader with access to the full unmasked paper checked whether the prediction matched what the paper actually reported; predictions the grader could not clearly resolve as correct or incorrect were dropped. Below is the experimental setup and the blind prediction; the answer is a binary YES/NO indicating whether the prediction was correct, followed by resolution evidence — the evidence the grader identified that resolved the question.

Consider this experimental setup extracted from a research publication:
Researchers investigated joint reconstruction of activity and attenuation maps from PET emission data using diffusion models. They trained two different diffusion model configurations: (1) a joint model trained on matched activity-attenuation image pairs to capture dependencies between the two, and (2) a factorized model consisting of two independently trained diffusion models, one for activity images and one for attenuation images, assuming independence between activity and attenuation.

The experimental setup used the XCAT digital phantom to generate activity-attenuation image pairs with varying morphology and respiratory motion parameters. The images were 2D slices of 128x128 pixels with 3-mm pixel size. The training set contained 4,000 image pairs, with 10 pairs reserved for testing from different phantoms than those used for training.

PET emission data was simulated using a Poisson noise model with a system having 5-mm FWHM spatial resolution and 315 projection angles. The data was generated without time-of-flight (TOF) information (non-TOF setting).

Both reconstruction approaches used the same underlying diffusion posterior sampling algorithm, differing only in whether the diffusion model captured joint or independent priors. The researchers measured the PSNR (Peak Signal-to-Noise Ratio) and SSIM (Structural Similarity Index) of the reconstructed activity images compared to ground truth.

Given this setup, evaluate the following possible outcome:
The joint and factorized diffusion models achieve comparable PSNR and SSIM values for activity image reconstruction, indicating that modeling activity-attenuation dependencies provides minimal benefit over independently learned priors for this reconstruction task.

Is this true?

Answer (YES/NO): NO